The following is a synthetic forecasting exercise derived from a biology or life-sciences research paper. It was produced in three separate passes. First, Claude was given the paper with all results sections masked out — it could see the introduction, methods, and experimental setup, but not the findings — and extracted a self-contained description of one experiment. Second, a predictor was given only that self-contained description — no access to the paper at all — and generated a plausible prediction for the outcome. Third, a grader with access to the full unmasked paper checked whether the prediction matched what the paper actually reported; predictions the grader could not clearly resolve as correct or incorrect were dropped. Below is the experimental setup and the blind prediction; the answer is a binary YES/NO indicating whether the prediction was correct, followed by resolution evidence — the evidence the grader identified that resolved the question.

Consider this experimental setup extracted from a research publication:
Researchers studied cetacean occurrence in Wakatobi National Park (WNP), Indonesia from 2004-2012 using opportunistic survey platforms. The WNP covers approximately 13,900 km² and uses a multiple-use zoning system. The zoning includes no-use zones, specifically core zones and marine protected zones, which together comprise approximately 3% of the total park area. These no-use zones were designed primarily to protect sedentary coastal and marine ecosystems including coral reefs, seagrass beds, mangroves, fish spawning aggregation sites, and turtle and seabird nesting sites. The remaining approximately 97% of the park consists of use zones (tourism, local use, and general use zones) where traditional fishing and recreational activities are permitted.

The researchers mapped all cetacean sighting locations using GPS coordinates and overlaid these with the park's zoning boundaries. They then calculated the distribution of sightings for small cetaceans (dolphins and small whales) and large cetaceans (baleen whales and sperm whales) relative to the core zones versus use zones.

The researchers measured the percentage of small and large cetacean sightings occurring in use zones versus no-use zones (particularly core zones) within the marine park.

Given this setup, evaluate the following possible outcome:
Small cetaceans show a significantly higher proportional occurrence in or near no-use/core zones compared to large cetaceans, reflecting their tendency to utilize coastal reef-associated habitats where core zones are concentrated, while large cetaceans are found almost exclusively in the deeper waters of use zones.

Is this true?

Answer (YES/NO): NO